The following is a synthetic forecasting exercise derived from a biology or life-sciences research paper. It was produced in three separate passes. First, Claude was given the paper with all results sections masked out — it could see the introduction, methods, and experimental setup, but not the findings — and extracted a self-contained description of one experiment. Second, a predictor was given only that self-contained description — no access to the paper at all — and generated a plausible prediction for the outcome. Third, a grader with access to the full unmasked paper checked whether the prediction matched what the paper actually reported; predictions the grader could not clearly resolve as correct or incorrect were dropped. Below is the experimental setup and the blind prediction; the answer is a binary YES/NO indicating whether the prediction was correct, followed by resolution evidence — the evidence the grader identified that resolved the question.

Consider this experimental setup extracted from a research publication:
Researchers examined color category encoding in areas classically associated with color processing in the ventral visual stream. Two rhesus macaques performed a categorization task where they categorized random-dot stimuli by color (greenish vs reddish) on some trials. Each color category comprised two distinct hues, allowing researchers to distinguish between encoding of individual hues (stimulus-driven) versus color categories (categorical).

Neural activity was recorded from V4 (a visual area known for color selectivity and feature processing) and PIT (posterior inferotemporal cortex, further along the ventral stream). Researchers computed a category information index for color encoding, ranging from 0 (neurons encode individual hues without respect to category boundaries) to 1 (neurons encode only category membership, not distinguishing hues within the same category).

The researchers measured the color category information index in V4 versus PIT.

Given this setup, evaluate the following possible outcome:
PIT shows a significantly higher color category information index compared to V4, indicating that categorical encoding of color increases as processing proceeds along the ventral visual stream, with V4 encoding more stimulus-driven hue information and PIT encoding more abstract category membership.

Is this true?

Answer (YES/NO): YES